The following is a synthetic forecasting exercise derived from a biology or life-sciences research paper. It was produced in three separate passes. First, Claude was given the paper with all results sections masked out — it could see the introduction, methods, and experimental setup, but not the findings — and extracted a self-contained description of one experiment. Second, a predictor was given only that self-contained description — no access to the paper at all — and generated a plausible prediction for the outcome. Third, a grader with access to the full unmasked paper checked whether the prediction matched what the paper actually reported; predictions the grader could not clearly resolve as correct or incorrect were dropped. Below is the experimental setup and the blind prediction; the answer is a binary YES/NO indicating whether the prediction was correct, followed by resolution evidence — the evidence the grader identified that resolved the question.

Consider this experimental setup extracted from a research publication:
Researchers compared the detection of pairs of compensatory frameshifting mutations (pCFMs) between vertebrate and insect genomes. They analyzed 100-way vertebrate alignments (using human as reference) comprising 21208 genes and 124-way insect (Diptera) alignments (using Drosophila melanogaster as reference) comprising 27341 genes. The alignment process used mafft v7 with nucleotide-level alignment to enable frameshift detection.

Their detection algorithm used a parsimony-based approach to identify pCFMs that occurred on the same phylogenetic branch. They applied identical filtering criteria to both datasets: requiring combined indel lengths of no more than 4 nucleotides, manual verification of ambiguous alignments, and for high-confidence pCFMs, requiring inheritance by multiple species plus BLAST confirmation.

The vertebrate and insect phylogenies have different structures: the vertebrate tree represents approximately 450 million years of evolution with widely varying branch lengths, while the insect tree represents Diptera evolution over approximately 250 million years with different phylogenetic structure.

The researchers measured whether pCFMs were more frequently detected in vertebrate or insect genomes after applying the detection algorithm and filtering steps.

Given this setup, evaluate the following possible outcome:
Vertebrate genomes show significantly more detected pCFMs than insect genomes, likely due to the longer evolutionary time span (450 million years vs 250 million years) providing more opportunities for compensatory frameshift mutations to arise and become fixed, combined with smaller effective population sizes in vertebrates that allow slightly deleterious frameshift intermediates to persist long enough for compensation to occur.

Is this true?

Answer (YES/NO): NO